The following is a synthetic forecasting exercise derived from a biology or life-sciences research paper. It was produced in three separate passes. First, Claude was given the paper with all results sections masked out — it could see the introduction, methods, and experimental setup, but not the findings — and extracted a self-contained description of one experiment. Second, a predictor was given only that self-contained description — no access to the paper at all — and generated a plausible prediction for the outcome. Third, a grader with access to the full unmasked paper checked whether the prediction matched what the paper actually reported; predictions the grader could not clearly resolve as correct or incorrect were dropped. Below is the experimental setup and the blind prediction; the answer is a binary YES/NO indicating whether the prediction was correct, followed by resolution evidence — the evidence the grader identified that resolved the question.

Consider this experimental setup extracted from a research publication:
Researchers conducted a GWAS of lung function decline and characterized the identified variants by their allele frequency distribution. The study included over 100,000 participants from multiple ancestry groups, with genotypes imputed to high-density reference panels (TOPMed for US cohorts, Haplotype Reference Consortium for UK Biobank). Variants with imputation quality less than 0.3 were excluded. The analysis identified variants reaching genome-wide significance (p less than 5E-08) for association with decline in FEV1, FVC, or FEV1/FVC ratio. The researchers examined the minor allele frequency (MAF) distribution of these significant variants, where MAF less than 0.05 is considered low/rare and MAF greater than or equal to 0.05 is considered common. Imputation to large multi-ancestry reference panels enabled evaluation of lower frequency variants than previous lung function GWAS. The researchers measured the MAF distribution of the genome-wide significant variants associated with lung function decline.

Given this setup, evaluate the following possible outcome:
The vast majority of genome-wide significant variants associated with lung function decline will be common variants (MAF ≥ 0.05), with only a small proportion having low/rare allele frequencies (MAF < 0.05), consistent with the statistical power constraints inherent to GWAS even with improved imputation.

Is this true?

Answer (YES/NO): NO